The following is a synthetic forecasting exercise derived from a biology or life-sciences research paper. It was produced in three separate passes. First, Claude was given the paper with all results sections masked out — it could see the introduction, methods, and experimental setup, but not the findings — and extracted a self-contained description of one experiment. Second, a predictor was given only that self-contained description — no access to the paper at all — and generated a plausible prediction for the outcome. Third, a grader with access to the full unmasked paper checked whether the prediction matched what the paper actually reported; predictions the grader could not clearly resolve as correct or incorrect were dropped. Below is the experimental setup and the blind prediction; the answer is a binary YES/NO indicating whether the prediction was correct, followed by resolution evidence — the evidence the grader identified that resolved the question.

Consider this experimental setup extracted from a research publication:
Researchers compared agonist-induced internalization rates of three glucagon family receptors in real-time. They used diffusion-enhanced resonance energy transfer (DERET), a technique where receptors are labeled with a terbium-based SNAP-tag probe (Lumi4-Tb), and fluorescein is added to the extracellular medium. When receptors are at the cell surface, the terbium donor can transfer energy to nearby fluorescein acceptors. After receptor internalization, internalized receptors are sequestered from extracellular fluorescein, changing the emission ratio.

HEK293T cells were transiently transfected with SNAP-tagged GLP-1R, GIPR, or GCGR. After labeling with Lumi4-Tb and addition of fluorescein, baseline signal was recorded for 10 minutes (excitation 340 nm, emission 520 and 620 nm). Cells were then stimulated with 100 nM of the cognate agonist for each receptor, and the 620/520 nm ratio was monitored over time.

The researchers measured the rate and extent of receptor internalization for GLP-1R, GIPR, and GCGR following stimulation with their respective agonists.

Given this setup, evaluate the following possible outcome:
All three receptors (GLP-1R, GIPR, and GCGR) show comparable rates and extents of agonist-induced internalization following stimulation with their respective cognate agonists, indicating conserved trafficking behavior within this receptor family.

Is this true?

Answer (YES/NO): NO